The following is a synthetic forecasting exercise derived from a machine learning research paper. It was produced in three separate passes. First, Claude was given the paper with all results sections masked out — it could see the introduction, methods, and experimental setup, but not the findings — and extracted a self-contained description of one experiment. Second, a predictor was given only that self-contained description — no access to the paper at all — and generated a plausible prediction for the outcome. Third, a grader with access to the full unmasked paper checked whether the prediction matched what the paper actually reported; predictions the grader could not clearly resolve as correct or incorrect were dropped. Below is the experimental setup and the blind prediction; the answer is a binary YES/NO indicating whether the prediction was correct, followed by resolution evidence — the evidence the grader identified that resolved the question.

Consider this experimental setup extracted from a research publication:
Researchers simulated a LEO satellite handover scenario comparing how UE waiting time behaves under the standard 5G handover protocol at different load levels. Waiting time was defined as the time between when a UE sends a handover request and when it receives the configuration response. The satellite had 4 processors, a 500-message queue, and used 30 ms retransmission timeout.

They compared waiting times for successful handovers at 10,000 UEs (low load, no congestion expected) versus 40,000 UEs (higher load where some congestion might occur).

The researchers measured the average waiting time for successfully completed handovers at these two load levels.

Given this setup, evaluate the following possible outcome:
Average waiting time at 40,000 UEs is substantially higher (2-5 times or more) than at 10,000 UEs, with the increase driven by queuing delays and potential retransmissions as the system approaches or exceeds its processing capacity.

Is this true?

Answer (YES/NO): YES